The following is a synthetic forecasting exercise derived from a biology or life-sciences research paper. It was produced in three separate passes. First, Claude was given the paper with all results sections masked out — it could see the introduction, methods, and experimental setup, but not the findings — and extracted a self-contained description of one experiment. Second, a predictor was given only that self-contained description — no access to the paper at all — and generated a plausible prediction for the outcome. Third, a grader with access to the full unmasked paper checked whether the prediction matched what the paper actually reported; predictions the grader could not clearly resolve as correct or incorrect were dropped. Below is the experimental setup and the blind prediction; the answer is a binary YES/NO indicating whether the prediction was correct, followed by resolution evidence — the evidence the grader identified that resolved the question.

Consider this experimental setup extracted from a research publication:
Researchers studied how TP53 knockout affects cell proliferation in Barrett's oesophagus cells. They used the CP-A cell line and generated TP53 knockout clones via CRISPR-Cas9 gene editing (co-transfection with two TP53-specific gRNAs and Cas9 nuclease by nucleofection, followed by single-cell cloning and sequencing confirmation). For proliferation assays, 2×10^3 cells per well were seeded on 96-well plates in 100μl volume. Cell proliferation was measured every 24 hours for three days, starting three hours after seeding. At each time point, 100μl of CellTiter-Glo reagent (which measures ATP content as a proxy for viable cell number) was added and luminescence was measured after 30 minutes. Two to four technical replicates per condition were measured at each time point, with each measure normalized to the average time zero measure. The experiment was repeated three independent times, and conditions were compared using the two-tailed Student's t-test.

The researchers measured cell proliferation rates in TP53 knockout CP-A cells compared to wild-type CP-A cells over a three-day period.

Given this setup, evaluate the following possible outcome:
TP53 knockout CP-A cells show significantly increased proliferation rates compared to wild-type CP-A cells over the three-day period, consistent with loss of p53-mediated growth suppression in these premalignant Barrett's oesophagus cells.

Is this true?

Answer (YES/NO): NO